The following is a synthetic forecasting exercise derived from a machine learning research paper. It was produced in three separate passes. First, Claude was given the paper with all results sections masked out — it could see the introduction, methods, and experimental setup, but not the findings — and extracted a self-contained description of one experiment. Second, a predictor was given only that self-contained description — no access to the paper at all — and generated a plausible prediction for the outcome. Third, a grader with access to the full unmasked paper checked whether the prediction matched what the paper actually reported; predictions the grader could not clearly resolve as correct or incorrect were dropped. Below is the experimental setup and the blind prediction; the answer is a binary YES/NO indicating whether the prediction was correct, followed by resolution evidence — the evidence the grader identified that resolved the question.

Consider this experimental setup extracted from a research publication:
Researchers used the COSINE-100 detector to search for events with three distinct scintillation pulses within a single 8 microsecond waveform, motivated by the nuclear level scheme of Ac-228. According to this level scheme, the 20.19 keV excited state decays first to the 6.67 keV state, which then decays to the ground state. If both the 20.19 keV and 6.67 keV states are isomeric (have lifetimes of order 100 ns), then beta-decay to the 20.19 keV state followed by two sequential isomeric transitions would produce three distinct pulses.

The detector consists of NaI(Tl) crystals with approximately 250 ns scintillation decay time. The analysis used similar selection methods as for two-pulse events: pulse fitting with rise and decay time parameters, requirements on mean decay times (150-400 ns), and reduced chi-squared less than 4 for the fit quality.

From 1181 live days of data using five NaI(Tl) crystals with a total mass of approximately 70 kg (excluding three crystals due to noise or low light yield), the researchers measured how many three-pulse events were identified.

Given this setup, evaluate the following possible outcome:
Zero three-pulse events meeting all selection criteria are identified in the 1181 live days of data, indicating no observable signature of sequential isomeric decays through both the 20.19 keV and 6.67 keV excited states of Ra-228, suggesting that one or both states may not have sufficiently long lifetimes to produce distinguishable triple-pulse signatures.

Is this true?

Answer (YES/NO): NO